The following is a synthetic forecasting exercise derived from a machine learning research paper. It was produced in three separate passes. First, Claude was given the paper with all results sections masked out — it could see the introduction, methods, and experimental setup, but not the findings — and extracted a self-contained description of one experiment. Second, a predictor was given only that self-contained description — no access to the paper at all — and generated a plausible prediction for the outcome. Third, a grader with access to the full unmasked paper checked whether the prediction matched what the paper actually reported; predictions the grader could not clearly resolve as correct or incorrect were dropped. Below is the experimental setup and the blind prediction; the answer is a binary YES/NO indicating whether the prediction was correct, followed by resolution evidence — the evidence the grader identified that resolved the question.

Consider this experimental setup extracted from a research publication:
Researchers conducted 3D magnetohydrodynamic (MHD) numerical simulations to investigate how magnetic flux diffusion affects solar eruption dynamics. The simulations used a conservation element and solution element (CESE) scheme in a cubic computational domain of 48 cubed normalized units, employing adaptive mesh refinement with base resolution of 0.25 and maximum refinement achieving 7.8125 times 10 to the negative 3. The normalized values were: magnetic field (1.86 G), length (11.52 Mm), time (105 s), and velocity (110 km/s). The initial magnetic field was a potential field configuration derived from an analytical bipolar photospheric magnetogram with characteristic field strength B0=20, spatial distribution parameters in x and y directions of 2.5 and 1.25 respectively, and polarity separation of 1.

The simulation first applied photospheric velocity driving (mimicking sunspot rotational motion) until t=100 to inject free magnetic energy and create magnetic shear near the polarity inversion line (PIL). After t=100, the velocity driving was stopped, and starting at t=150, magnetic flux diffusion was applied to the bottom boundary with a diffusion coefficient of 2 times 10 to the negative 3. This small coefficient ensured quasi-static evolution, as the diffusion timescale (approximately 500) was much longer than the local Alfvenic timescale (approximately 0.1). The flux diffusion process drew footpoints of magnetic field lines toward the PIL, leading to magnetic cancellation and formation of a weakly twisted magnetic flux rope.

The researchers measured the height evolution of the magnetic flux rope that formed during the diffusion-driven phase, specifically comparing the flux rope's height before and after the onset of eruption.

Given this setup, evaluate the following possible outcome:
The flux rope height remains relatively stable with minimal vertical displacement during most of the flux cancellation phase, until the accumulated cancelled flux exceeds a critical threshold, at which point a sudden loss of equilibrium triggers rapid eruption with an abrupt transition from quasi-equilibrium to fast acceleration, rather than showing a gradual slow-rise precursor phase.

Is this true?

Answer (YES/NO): NO